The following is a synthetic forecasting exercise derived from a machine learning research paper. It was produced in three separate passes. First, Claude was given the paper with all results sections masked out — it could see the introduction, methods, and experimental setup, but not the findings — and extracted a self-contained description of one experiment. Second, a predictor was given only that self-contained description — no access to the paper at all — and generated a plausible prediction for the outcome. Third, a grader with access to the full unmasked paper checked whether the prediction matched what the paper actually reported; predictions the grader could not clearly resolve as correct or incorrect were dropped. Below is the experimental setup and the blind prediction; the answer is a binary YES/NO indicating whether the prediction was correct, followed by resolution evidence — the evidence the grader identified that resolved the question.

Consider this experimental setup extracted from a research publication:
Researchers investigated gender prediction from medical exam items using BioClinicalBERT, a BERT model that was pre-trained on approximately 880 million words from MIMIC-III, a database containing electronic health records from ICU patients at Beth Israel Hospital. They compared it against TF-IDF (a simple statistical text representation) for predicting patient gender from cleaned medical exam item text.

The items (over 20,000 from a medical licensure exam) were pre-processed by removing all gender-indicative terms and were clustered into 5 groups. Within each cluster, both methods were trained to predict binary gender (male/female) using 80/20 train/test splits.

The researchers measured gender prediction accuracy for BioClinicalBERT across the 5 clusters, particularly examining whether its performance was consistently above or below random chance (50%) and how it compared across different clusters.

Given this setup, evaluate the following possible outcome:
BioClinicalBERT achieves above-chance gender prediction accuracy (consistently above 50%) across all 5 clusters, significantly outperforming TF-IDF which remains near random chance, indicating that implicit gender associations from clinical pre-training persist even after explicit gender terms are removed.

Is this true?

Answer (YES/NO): NO